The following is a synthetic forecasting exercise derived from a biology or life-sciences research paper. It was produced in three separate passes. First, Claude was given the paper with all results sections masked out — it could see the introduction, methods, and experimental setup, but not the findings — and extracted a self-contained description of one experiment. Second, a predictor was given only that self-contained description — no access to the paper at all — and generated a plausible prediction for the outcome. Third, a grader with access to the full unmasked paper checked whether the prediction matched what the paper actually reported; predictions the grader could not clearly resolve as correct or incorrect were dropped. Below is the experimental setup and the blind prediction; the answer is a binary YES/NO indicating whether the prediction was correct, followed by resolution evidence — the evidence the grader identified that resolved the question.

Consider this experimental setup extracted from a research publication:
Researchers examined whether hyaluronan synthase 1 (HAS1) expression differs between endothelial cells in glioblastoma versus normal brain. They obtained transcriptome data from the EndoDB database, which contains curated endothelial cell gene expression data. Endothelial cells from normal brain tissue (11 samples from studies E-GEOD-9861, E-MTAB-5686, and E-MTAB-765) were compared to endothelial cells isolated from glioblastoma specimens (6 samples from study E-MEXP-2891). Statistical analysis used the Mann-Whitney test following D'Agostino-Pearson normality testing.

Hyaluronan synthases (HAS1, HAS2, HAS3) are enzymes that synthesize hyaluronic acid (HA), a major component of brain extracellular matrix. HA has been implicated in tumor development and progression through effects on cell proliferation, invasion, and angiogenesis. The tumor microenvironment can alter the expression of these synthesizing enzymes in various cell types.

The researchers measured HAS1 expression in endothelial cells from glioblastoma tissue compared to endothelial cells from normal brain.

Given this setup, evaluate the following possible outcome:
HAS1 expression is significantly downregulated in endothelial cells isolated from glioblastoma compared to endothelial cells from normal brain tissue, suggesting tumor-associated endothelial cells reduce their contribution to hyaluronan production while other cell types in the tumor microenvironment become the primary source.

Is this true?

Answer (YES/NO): NO